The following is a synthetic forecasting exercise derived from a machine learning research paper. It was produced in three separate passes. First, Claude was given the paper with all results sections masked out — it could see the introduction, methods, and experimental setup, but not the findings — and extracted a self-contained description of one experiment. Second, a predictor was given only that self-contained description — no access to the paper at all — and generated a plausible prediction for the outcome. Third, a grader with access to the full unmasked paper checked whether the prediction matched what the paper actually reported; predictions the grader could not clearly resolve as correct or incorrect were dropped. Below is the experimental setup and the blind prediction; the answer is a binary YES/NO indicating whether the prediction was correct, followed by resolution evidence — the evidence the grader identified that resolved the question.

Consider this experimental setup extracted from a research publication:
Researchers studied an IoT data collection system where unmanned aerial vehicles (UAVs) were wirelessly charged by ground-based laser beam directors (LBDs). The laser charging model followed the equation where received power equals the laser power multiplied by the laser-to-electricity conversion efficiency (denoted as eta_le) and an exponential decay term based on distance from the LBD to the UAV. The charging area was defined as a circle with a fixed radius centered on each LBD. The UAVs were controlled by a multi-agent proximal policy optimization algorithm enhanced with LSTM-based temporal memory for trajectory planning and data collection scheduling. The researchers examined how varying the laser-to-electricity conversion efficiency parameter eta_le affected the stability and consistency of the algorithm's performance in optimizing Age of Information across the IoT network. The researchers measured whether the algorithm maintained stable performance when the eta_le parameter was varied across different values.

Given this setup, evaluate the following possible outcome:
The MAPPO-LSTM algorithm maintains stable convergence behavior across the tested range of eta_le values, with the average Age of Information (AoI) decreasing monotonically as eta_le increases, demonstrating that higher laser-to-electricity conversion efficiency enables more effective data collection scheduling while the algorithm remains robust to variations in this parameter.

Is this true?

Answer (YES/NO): NO